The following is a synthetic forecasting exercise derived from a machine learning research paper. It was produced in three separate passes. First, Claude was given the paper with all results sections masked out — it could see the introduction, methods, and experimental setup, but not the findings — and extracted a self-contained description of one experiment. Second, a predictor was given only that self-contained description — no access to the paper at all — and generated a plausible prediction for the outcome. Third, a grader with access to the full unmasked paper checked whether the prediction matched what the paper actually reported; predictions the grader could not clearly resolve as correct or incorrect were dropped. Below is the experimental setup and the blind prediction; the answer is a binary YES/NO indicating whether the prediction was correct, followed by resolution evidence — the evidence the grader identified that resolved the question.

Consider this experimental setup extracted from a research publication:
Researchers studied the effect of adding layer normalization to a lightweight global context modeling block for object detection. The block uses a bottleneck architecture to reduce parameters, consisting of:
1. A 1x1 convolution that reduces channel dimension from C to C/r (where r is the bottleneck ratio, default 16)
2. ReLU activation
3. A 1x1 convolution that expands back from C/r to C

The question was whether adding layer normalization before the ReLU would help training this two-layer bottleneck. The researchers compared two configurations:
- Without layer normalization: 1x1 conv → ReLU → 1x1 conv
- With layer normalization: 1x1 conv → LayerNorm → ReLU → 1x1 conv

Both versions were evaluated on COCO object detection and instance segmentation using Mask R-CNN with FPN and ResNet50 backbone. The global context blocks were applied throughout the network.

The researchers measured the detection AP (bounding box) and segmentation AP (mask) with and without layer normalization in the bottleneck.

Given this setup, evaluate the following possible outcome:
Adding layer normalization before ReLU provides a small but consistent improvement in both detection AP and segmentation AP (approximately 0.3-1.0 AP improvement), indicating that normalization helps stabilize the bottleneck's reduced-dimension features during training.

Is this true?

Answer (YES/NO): YES